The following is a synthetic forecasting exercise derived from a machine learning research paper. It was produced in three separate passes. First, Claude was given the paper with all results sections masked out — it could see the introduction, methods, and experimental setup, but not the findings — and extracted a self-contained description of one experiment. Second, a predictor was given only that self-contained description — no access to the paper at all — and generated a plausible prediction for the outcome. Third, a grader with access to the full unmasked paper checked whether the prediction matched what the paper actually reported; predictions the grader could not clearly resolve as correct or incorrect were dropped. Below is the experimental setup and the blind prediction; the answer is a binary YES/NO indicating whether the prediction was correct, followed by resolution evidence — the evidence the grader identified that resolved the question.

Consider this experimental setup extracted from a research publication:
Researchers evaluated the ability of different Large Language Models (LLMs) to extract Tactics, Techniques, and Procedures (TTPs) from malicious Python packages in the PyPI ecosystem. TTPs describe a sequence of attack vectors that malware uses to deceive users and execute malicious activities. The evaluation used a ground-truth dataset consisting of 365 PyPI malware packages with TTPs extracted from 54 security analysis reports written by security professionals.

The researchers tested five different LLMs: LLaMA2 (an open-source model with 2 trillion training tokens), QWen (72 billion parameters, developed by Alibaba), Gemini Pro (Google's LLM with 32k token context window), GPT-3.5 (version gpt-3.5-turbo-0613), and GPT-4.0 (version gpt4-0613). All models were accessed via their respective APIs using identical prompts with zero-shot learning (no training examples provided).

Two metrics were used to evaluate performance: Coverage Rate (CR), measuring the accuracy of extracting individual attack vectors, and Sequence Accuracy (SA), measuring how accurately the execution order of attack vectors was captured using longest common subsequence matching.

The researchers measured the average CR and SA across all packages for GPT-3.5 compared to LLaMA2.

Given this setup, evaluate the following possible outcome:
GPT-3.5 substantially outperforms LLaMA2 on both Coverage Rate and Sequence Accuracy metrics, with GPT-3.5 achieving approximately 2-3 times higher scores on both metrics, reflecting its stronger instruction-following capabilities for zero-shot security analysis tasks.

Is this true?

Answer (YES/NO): NO